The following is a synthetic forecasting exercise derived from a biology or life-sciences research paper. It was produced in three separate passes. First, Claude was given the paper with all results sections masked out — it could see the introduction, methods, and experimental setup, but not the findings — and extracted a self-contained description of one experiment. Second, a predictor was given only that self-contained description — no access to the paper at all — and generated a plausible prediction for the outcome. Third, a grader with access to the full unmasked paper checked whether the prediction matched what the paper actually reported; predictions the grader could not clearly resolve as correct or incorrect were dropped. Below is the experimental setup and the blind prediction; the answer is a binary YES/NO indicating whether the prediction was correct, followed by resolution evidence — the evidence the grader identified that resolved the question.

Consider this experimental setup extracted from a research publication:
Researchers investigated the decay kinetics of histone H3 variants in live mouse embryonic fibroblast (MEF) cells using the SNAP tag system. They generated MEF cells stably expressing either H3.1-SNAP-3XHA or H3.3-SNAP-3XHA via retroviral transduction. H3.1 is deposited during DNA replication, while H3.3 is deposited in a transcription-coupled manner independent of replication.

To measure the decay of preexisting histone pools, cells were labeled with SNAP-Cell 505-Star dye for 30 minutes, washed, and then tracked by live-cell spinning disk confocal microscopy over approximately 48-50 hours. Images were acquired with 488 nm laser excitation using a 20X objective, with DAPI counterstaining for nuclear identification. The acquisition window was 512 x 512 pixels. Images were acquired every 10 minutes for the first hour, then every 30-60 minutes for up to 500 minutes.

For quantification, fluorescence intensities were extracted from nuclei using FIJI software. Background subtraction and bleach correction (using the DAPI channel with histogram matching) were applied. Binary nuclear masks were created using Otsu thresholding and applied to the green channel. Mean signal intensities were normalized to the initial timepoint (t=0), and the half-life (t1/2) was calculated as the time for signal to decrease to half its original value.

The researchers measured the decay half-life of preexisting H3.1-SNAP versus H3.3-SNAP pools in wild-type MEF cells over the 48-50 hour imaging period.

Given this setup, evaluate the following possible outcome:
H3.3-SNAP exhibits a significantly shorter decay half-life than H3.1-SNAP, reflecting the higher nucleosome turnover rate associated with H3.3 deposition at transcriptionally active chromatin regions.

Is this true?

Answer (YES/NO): YES